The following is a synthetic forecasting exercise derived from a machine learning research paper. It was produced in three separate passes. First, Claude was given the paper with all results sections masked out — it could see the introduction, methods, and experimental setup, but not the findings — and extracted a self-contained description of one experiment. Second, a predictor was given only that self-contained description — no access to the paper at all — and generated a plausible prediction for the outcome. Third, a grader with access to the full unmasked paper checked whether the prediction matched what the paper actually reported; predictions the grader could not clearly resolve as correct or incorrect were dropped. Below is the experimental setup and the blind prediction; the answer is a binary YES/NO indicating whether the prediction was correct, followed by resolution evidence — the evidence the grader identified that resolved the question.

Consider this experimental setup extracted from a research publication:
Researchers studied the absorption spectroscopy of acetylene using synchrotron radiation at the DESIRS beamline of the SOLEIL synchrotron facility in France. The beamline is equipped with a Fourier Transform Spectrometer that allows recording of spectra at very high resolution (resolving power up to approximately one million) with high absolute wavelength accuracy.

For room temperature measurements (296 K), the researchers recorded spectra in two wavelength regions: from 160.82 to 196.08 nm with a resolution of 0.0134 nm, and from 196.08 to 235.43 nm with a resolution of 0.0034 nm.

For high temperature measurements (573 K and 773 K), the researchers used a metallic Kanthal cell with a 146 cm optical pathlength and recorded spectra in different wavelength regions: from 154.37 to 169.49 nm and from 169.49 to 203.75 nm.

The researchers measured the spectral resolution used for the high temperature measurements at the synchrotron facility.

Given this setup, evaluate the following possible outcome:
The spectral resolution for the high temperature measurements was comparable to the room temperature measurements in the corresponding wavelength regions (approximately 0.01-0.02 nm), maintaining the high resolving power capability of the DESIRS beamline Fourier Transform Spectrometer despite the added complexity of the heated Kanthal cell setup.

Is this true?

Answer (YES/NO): NO